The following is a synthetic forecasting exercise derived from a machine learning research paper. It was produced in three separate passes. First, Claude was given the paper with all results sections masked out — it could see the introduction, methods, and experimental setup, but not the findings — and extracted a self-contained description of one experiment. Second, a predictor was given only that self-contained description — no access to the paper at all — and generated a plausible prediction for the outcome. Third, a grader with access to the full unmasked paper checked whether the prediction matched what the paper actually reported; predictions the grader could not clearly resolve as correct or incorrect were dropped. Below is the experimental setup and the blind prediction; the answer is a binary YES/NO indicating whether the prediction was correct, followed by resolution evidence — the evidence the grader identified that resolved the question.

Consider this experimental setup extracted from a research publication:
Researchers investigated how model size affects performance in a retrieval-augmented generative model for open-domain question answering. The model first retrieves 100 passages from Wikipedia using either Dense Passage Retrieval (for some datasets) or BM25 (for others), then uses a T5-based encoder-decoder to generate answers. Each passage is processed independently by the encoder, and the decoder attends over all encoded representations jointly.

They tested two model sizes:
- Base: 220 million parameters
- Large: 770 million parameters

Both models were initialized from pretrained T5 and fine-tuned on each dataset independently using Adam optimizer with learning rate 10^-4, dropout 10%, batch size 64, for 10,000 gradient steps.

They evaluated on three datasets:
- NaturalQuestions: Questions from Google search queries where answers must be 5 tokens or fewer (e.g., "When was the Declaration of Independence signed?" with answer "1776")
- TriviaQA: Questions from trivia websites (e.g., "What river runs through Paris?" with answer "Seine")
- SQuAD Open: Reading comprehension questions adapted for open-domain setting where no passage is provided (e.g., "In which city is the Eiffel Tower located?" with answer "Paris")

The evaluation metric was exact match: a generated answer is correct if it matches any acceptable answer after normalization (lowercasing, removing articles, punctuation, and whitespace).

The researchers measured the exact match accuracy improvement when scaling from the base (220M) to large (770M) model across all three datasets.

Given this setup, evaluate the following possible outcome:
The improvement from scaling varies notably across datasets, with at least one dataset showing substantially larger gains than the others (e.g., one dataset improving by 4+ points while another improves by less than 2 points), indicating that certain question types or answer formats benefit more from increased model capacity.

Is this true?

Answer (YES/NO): NO